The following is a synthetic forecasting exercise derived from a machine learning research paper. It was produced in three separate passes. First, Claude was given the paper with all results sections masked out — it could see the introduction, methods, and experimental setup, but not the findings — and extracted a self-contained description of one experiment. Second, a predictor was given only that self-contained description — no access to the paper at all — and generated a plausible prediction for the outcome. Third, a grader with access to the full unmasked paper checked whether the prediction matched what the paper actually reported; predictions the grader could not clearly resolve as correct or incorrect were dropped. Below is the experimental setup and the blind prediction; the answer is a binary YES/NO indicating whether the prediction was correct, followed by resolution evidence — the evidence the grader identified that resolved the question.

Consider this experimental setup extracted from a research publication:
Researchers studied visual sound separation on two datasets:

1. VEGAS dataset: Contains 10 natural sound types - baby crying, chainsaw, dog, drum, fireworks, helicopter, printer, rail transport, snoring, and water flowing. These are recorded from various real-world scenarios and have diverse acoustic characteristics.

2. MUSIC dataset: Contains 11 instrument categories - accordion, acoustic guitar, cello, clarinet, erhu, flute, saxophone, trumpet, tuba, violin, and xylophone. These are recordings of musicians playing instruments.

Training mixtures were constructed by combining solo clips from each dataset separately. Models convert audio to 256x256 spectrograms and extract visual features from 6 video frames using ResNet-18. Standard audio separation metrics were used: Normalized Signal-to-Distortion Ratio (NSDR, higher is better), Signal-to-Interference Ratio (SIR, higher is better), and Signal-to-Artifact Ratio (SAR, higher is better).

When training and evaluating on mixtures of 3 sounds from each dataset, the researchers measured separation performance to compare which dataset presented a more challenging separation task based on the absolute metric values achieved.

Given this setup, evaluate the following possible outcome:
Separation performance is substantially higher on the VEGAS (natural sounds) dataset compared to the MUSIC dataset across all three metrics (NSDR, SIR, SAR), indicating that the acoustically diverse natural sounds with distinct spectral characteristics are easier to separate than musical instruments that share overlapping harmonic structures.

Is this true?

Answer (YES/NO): NO